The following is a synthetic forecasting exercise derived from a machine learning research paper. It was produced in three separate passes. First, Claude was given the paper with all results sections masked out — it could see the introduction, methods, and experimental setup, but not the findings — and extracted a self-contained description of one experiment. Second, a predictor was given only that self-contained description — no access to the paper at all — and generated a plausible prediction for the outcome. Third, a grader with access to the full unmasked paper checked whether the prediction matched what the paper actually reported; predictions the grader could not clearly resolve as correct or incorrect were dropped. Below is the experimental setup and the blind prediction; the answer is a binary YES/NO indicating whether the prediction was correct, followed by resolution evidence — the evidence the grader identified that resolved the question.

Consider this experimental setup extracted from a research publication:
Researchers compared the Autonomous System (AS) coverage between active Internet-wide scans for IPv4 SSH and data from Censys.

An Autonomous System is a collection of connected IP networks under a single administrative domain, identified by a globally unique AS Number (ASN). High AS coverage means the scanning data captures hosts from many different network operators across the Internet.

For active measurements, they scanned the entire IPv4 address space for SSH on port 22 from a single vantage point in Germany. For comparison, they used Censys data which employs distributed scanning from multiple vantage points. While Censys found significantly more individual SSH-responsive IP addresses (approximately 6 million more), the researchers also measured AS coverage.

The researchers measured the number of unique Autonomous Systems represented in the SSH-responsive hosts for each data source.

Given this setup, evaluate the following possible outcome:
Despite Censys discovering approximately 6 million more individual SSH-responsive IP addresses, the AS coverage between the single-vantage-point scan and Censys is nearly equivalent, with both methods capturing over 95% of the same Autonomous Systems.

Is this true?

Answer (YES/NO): NO